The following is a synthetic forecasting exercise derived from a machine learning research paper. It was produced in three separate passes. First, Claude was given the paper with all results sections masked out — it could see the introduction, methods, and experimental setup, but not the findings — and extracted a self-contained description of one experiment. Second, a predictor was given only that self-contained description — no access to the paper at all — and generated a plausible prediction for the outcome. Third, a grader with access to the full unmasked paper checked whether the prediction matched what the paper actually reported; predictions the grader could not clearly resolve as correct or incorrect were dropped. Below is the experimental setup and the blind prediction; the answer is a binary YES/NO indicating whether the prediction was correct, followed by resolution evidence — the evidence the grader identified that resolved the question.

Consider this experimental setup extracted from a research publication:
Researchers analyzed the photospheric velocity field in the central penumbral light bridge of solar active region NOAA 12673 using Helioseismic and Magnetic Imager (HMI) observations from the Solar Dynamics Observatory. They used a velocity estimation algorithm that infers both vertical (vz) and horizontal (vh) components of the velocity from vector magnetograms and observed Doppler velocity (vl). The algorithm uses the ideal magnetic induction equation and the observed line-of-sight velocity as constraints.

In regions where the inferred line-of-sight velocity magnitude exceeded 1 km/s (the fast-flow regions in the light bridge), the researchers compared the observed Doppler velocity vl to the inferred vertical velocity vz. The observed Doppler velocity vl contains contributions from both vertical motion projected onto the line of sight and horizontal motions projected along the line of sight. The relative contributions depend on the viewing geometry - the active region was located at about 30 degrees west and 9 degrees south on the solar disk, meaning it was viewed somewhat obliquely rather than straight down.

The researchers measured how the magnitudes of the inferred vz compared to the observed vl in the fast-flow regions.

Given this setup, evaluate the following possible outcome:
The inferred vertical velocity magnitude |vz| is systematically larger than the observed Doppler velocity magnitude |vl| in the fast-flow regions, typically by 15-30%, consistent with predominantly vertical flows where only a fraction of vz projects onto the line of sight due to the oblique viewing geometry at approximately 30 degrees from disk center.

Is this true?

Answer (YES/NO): NO